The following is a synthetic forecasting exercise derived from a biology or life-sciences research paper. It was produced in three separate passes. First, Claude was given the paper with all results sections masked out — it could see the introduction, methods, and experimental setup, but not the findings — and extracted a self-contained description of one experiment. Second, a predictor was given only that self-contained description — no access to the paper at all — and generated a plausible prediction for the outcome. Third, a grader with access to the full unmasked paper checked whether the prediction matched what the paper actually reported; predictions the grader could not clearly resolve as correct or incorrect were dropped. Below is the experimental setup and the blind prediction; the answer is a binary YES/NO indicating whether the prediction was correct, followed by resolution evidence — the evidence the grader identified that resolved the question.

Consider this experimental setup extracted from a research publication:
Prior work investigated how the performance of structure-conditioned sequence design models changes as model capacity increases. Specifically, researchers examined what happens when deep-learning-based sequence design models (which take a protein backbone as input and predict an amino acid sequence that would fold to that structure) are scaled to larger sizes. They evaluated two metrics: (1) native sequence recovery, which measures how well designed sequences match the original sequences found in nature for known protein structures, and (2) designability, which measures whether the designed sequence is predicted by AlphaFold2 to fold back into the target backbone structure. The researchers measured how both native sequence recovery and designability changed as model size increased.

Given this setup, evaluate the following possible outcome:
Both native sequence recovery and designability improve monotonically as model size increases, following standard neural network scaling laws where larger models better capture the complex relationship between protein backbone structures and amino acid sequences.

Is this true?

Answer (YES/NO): NO